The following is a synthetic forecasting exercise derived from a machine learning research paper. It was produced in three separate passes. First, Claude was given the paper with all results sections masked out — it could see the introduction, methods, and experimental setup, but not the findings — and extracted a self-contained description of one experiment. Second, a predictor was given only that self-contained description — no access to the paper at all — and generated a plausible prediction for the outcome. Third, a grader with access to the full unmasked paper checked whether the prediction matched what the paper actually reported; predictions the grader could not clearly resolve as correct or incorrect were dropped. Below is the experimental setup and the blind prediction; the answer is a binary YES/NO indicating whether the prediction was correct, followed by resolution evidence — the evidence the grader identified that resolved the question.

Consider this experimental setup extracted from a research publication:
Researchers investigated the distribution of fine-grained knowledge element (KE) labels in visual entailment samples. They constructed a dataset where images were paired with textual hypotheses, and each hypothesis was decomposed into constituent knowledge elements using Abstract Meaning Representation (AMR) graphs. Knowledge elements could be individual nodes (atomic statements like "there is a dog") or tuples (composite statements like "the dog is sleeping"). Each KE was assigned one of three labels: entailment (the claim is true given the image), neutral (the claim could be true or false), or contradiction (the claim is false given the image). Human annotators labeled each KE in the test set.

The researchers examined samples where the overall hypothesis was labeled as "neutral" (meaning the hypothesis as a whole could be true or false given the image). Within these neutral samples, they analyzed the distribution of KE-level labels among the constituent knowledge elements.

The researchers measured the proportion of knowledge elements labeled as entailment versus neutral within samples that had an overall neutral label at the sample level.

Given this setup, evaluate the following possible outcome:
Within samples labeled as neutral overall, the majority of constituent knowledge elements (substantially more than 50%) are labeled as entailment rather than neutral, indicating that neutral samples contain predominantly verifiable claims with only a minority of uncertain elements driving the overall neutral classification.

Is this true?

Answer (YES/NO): NO